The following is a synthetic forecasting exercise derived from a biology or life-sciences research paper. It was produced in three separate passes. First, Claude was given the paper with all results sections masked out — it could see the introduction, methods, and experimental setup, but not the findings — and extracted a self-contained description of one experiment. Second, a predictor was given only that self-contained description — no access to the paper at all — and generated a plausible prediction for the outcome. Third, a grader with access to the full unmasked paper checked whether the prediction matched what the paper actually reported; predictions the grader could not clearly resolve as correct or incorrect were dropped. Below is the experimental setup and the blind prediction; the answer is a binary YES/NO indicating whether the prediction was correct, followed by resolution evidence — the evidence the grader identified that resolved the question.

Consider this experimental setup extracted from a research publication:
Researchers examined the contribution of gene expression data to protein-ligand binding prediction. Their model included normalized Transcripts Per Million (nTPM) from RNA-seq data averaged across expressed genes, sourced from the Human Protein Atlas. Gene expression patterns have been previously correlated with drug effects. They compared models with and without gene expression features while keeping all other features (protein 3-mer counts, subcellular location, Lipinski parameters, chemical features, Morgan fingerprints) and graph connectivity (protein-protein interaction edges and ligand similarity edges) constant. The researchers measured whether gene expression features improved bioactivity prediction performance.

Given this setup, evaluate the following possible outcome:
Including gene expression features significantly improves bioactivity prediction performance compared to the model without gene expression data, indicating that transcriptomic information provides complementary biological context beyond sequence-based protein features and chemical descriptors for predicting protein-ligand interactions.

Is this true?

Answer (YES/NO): NO